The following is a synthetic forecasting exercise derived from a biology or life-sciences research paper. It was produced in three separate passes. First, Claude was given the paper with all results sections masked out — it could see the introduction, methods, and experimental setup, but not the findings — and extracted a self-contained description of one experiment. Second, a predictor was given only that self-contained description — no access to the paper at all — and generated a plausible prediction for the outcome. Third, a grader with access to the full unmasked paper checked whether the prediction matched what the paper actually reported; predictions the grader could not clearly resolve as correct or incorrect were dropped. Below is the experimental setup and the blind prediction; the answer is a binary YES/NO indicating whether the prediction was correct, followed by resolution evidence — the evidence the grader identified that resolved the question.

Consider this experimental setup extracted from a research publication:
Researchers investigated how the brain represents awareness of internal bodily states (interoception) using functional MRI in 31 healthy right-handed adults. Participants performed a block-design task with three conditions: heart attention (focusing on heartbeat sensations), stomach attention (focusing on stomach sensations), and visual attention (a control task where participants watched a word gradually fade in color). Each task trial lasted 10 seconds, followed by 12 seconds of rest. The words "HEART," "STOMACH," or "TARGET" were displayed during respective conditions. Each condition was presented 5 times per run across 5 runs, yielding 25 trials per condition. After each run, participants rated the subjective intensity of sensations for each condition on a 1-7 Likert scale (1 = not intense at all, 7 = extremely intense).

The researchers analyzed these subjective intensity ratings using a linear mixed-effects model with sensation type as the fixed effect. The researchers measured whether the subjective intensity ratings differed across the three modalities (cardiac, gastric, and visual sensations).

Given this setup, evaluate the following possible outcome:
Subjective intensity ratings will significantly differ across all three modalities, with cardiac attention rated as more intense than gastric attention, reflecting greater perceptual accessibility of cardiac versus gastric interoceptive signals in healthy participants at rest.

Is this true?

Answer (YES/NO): YES